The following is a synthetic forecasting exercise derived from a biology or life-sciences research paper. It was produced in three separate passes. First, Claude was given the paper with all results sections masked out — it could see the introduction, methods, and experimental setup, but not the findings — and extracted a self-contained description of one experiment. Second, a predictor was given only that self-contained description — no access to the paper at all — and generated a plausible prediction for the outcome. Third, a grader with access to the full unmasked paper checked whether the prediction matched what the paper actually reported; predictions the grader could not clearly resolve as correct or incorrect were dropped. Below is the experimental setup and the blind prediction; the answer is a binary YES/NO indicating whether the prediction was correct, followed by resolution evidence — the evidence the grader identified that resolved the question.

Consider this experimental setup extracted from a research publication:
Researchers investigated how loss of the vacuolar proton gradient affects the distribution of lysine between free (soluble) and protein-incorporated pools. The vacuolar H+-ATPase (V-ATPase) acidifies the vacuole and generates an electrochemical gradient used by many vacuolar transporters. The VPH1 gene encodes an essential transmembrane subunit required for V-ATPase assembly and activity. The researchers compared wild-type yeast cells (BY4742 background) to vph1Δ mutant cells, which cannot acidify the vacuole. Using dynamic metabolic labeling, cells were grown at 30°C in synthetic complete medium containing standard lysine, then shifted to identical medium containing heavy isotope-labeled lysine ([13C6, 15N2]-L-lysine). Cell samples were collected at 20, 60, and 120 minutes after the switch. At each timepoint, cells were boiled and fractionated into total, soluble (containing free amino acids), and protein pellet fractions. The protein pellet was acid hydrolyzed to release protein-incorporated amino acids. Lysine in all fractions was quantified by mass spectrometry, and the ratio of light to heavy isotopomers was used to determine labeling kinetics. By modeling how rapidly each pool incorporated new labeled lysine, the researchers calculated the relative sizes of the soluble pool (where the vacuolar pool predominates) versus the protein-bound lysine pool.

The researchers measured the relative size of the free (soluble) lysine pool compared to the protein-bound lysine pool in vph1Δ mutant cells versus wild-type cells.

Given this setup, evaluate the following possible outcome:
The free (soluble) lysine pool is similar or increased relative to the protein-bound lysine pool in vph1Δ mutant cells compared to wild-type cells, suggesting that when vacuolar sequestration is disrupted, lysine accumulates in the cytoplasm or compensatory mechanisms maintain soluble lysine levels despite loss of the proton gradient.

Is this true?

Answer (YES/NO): NO